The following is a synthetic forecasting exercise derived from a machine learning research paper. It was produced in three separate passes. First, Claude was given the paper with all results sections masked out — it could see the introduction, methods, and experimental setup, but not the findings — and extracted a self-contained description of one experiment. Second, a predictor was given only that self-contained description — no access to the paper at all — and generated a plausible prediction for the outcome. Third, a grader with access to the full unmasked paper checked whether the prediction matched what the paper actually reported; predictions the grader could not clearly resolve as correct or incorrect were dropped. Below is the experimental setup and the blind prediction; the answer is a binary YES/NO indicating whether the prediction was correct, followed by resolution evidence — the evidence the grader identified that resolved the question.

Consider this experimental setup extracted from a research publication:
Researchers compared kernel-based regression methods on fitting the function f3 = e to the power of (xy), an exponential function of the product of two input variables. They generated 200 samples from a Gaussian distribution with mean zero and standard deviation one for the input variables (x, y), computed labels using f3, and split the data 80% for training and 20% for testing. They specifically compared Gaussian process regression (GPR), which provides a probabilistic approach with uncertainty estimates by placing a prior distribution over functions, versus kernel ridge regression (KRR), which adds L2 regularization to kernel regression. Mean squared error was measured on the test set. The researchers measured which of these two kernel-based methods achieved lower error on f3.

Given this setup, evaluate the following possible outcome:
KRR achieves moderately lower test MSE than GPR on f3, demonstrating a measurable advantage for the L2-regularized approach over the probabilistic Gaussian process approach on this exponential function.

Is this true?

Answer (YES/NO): NO